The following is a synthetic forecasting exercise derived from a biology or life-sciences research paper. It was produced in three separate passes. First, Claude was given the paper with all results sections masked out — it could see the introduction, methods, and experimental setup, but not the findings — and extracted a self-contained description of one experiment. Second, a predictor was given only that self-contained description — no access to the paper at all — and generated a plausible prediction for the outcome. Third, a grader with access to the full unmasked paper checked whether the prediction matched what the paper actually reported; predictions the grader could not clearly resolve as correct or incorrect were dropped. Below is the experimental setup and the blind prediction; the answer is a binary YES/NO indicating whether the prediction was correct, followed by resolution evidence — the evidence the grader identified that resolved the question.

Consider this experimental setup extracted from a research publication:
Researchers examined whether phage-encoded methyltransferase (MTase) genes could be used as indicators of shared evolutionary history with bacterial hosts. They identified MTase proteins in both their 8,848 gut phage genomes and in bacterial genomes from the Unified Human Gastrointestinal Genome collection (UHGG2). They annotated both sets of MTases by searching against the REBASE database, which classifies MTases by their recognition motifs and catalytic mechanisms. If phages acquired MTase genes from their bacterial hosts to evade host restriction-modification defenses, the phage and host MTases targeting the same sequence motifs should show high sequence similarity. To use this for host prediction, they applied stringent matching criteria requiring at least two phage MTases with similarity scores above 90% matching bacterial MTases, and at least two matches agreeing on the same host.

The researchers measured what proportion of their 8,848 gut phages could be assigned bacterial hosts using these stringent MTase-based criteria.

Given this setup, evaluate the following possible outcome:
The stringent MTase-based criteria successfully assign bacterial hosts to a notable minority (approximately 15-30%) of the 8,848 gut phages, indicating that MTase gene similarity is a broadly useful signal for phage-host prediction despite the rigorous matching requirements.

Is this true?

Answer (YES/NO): NO